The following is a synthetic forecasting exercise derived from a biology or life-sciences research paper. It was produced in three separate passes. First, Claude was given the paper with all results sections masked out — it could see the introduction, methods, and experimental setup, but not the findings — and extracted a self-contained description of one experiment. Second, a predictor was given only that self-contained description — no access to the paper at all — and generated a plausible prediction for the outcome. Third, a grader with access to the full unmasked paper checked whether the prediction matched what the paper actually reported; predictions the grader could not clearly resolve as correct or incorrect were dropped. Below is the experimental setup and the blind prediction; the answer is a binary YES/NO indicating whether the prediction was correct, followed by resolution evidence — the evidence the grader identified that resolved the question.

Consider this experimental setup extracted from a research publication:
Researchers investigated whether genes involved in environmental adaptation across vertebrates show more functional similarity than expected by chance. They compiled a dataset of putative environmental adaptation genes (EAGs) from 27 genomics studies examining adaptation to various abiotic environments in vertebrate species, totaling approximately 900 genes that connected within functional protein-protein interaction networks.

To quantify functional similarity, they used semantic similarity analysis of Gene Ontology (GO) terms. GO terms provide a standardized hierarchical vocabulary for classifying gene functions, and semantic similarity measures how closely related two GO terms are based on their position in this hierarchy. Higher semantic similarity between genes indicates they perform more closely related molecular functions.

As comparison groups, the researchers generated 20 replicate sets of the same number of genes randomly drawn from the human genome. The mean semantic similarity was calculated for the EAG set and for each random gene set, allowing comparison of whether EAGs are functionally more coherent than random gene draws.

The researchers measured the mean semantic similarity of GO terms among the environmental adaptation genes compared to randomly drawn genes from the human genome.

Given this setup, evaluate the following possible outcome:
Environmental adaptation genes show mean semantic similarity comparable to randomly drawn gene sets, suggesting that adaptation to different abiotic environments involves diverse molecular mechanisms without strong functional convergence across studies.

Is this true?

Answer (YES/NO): NO